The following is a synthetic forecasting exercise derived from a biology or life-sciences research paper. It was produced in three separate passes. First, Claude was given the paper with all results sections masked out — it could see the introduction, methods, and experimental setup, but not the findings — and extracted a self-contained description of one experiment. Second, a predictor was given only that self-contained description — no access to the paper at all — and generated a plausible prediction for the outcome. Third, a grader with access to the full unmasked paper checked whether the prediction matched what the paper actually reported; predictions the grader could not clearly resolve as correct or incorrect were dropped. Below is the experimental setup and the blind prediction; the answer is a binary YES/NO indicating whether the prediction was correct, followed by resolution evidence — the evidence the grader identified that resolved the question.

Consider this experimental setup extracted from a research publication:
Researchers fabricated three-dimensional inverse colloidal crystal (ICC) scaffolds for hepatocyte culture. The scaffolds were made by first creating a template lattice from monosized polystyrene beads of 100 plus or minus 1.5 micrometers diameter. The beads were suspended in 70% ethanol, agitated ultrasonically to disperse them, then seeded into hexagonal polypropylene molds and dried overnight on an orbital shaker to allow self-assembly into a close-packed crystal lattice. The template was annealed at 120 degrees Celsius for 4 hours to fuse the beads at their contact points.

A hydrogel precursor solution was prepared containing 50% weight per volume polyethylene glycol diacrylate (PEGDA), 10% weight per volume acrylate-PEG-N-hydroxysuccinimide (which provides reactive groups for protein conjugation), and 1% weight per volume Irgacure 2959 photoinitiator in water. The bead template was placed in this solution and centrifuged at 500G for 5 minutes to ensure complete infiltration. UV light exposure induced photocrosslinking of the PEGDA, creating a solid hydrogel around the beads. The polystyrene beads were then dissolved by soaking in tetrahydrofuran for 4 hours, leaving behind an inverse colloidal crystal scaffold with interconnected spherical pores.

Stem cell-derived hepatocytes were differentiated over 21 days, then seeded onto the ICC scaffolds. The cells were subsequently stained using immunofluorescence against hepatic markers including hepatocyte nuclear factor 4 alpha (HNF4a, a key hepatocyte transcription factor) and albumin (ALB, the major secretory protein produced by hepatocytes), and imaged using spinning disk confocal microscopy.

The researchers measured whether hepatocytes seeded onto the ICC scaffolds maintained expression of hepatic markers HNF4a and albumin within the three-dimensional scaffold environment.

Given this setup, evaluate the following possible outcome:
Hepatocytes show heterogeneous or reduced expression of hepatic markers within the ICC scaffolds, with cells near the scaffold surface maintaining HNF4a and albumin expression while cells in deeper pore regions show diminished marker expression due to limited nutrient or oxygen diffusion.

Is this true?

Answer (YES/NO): NO